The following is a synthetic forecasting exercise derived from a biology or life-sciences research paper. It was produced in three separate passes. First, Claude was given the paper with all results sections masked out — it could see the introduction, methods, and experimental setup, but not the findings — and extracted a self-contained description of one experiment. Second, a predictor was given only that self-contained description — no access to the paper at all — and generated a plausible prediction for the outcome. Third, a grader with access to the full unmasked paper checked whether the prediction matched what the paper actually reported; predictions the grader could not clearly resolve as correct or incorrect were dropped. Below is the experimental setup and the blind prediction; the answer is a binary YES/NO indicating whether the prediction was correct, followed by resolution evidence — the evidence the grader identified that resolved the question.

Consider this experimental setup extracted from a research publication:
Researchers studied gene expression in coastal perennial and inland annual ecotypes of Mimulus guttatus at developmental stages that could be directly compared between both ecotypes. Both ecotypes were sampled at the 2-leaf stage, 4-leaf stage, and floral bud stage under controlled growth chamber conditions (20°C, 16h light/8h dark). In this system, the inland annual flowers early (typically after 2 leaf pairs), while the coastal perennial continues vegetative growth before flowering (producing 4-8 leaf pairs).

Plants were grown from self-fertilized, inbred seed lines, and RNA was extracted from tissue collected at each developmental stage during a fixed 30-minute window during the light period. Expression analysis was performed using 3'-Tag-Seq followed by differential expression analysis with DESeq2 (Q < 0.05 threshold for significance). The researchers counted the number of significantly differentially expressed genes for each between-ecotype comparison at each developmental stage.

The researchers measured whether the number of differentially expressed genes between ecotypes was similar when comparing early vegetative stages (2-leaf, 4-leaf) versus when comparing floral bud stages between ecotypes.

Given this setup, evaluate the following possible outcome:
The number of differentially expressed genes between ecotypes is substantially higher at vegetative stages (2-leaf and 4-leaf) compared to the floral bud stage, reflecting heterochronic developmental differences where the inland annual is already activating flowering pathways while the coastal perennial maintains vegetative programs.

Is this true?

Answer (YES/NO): NO